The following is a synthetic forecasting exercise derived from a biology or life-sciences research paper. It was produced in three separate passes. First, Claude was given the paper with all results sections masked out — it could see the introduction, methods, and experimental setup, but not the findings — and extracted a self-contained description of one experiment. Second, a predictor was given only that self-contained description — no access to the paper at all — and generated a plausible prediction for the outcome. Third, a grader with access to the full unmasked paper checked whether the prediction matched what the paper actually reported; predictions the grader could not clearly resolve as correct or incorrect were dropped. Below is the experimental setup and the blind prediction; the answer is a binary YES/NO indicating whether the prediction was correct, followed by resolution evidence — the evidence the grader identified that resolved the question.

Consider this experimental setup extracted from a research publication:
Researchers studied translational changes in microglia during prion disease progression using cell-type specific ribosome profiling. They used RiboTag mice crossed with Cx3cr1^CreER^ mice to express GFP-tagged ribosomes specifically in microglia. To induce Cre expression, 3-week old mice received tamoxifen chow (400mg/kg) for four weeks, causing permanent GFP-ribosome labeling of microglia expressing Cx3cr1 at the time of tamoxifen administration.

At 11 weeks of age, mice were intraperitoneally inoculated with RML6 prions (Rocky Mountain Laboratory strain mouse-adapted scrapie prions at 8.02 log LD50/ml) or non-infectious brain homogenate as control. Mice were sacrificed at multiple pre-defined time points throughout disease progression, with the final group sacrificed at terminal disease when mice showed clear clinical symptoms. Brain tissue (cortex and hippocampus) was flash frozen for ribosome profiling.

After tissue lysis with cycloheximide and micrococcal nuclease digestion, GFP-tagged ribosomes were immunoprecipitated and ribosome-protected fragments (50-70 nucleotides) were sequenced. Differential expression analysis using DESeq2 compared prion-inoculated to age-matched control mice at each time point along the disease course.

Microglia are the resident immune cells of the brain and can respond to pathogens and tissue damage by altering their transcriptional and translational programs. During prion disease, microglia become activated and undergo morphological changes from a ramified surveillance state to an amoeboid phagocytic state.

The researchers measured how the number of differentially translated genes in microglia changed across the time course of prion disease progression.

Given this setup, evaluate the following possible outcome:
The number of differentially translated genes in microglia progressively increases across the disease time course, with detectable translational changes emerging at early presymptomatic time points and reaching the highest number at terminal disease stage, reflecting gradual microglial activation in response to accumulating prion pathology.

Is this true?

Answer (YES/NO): NO